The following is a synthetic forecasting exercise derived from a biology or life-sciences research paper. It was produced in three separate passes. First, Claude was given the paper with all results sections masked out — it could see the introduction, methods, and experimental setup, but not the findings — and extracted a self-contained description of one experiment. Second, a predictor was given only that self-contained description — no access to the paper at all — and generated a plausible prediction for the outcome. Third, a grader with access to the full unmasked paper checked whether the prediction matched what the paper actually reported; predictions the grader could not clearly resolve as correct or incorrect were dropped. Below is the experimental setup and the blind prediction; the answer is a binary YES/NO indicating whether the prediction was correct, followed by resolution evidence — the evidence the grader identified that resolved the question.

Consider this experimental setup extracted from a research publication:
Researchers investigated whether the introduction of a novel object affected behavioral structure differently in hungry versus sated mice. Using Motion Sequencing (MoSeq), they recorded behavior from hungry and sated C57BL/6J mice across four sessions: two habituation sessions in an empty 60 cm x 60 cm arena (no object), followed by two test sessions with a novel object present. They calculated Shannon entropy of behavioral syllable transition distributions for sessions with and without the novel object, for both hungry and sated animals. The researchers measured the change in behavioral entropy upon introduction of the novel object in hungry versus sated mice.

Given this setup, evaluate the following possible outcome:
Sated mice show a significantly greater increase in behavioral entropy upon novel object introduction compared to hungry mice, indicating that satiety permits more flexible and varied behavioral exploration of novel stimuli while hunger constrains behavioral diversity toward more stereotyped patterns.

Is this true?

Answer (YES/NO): YES